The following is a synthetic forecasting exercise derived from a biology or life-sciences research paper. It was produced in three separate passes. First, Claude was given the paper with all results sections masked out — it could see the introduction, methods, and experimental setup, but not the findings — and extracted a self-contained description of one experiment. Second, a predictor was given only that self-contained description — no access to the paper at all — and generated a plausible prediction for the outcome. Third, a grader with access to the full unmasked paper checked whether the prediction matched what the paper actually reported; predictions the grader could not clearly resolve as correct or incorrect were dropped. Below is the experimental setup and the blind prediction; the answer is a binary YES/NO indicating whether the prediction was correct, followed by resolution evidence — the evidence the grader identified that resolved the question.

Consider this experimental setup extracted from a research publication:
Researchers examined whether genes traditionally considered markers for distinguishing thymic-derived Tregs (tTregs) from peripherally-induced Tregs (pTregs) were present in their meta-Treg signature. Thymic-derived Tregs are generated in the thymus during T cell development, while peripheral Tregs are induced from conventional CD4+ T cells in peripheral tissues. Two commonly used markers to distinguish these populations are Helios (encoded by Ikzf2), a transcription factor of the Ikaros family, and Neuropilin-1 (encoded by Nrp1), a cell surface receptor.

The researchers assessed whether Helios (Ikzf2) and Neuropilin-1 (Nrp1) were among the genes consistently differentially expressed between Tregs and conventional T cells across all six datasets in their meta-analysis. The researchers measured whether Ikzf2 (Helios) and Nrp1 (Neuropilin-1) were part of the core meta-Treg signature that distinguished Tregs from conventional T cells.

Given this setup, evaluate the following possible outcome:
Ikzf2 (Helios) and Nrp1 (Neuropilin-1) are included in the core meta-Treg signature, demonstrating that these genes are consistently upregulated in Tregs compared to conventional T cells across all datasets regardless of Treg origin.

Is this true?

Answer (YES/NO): YES